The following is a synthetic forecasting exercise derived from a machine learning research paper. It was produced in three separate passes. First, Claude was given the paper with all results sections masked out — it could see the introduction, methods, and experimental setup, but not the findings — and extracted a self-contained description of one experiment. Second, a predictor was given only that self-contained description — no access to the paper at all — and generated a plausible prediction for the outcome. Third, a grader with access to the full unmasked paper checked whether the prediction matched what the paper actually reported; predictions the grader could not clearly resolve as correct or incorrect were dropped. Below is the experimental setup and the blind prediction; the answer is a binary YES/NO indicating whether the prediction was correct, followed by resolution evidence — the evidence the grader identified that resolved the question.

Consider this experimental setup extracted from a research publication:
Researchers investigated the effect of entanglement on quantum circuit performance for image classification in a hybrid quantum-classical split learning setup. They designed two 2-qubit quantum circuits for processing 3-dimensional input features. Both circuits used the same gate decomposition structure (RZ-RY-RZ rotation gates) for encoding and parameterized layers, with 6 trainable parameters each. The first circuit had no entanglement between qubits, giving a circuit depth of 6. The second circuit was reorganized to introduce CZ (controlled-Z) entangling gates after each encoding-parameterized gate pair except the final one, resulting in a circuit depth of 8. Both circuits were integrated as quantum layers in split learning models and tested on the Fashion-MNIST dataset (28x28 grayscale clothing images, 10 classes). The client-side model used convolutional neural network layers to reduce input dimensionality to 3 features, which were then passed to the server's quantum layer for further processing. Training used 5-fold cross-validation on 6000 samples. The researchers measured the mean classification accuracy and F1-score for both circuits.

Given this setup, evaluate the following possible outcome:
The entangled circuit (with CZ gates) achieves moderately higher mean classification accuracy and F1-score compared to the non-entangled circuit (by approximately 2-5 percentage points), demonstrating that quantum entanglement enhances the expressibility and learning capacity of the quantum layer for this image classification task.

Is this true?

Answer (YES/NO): NO